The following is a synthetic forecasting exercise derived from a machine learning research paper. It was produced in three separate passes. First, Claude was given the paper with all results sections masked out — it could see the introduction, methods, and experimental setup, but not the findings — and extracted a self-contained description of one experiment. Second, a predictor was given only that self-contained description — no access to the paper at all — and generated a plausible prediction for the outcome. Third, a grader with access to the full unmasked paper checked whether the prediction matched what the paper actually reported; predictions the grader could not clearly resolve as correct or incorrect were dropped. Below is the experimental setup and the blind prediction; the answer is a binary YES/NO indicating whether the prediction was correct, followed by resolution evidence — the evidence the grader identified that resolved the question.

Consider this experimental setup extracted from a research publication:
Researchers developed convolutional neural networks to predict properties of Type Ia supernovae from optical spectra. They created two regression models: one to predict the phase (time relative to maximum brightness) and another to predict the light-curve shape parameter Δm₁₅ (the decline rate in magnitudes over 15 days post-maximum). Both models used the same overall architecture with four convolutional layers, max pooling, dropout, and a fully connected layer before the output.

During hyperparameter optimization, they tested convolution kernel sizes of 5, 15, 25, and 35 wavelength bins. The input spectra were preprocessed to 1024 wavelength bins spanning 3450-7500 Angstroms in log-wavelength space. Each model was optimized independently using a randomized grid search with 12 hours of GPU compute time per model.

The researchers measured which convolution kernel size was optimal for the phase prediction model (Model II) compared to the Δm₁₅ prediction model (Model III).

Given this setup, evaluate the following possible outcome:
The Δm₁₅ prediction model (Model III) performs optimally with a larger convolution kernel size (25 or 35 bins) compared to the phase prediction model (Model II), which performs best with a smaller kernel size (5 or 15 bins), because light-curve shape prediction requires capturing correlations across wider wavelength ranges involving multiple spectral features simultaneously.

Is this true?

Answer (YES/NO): NO